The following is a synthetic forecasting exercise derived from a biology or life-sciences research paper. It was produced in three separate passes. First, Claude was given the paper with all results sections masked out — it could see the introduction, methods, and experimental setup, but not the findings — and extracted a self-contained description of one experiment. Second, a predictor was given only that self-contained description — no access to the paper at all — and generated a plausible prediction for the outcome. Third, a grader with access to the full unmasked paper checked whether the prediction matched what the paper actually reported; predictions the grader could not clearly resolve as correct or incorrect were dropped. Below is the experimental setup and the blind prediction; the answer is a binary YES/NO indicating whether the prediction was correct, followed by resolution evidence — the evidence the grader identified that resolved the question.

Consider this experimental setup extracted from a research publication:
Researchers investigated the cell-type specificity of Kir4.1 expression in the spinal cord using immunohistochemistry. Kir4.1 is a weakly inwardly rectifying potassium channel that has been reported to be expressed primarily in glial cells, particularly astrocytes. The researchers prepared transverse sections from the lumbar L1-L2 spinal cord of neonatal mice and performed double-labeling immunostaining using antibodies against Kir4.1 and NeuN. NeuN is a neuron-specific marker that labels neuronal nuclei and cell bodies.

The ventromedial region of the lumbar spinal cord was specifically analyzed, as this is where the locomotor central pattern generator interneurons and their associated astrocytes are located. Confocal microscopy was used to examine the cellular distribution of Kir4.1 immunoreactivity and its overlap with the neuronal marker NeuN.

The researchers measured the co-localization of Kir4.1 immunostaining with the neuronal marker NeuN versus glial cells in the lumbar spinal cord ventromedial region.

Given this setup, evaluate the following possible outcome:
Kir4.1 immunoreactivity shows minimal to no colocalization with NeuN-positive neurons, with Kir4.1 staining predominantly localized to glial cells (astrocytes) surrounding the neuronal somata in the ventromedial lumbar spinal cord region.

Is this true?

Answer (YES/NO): YES